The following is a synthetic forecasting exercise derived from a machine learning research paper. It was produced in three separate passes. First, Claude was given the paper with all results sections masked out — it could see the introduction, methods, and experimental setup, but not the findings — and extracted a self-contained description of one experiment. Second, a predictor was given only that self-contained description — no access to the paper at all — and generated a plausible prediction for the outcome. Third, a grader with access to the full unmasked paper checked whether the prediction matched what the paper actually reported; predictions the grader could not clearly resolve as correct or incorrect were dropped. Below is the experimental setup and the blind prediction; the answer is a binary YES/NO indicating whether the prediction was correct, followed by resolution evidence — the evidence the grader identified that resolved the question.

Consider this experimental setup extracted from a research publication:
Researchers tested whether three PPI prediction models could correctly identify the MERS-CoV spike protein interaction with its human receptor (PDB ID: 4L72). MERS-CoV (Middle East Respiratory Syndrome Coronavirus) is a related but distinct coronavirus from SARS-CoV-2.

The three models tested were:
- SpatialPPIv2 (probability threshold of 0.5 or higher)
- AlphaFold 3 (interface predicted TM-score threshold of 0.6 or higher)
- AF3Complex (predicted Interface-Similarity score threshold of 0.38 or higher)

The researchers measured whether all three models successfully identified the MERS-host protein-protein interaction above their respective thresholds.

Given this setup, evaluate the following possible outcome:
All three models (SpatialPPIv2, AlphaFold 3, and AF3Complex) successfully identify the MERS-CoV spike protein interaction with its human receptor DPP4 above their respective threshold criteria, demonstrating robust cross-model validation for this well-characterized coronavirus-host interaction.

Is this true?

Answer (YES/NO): YES